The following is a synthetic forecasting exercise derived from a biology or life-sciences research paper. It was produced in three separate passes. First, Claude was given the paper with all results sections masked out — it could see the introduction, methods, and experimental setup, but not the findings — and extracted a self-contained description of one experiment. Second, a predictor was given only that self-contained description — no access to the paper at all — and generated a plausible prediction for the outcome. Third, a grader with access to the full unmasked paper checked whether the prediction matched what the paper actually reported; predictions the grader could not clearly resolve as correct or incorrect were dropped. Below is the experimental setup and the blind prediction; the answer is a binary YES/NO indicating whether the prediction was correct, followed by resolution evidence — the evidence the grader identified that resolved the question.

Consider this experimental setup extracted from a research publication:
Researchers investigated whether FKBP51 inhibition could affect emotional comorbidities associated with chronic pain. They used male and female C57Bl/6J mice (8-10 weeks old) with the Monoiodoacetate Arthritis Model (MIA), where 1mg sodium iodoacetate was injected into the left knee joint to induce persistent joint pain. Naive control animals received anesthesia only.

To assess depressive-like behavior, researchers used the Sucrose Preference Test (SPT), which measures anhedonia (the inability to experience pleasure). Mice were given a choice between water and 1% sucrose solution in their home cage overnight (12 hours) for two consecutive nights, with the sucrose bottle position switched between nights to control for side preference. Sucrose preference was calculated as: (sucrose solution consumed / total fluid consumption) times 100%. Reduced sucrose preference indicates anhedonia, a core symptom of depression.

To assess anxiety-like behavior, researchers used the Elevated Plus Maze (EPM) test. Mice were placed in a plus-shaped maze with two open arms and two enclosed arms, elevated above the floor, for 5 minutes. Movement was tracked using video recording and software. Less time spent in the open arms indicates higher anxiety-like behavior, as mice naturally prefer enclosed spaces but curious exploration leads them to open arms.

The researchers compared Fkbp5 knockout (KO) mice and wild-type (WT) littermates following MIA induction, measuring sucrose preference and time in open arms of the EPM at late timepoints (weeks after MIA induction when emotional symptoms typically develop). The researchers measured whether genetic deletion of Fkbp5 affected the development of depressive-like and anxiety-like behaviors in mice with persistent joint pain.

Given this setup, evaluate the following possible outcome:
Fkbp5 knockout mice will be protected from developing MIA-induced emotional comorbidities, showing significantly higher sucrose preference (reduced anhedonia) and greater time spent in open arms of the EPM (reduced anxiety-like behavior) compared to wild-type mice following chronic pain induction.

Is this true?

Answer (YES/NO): NO